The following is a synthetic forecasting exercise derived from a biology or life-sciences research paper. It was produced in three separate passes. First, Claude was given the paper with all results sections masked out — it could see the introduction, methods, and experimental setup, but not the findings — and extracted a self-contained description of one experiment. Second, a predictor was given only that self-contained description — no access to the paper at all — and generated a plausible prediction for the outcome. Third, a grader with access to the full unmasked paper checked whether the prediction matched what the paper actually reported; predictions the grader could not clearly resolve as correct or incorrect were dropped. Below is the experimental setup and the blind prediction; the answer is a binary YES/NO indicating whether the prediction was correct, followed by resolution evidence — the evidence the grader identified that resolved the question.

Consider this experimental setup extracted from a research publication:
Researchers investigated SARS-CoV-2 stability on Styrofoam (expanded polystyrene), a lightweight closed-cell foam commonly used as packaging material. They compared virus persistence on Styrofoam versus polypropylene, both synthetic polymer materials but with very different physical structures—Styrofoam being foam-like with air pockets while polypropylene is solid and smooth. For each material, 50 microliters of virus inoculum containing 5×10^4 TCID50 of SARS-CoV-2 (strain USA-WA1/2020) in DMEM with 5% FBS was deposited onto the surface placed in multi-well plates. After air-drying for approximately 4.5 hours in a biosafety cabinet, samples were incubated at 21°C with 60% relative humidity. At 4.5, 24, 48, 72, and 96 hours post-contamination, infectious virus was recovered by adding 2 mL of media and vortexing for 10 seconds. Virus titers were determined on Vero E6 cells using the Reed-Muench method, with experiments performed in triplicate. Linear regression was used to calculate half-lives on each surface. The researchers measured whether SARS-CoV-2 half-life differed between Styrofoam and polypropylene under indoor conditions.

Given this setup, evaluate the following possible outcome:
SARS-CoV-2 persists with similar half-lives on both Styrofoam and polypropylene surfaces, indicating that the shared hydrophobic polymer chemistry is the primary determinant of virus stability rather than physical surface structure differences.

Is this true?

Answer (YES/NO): NO